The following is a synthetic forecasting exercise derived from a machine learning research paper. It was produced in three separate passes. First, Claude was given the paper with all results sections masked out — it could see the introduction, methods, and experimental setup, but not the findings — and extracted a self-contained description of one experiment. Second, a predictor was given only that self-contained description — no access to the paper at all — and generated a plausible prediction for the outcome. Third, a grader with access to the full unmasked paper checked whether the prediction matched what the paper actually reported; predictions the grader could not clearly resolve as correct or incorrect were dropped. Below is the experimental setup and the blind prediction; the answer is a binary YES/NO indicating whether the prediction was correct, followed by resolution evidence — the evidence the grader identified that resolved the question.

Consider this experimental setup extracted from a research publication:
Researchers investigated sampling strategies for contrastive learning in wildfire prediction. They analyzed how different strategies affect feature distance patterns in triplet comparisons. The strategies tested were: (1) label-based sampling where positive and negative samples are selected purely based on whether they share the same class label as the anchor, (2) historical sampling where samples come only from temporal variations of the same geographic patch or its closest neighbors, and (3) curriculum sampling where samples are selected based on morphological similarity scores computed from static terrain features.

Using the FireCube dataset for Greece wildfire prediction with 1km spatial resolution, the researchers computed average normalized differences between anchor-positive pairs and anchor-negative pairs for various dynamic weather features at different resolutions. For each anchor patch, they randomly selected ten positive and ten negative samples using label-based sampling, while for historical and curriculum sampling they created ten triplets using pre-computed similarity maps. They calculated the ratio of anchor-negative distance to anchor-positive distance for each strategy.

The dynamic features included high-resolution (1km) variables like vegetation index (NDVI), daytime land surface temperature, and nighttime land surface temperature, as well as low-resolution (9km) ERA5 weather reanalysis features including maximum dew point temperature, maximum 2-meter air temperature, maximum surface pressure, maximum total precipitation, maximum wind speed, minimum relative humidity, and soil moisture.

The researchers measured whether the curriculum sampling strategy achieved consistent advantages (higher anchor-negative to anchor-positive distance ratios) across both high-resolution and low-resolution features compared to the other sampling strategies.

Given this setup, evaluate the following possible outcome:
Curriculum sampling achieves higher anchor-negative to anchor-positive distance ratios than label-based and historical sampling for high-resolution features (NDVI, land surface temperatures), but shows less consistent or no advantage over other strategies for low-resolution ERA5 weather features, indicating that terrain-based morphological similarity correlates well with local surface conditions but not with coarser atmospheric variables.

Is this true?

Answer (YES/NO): NO